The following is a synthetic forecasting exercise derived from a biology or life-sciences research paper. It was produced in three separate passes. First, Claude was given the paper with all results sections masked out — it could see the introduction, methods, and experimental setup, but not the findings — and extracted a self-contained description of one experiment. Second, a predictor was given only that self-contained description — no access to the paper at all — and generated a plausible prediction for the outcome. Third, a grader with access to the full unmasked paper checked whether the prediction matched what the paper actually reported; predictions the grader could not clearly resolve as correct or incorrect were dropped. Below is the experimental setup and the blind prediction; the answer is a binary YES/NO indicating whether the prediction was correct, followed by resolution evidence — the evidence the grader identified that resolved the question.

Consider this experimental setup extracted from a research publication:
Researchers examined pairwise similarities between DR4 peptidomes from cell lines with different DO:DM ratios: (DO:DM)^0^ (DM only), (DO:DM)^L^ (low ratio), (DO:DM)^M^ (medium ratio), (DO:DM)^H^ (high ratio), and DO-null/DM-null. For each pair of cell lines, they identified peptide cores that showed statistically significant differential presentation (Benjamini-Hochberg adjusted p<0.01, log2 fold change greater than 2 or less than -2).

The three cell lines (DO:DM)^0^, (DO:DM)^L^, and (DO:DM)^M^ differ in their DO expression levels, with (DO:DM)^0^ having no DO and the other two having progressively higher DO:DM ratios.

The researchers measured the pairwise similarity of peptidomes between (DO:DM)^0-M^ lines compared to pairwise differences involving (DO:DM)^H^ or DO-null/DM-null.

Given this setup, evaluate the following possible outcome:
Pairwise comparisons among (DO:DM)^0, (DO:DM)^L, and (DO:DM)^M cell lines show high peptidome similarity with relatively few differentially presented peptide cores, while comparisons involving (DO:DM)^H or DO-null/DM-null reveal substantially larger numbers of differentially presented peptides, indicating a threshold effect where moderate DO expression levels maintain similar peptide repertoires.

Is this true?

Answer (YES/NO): YES